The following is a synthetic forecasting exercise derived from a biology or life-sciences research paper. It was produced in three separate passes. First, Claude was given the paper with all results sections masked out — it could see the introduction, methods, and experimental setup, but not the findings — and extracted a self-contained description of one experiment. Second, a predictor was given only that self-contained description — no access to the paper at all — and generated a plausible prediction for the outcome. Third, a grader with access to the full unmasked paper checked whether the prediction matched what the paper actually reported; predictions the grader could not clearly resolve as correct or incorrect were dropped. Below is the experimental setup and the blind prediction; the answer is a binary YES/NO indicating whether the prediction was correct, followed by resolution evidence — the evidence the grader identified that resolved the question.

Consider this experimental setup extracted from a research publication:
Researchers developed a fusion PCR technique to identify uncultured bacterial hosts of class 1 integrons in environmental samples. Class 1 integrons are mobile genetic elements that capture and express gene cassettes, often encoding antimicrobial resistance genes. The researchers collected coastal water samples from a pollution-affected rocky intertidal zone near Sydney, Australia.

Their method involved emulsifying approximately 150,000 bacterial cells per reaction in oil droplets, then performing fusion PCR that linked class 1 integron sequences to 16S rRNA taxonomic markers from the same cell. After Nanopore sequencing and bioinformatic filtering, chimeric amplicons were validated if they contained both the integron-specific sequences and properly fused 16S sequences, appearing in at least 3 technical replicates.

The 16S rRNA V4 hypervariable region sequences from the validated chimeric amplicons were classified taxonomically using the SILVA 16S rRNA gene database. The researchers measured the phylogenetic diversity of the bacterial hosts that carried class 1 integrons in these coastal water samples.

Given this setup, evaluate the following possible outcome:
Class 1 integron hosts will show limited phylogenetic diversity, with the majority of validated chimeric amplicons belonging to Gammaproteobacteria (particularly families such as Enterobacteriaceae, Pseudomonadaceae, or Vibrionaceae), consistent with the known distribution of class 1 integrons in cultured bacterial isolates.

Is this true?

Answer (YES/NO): NO